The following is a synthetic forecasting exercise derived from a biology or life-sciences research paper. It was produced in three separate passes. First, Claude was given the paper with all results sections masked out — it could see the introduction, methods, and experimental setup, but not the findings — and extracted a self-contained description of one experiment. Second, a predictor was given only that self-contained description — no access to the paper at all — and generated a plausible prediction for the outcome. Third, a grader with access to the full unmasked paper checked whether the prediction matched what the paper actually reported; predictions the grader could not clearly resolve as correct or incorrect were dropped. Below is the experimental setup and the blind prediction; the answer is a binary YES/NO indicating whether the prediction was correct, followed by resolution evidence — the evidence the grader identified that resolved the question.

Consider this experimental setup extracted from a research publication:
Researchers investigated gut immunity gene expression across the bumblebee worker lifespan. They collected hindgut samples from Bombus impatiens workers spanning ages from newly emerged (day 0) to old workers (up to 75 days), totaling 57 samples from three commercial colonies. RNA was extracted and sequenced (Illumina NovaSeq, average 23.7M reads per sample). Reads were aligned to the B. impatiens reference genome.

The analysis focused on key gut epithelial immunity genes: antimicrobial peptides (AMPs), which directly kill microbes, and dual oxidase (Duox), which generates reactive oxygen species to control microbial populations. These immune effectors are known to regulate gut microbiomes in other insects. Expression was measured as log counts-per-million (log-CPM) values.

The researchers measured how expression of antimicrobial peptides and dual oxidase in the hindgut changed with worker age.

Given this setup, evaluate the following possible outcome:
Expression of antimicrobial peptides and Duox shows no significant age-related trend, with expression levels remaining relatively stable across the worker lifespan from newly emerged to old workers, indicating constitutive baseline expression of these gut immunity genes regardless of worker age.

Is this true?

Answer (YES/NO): NO